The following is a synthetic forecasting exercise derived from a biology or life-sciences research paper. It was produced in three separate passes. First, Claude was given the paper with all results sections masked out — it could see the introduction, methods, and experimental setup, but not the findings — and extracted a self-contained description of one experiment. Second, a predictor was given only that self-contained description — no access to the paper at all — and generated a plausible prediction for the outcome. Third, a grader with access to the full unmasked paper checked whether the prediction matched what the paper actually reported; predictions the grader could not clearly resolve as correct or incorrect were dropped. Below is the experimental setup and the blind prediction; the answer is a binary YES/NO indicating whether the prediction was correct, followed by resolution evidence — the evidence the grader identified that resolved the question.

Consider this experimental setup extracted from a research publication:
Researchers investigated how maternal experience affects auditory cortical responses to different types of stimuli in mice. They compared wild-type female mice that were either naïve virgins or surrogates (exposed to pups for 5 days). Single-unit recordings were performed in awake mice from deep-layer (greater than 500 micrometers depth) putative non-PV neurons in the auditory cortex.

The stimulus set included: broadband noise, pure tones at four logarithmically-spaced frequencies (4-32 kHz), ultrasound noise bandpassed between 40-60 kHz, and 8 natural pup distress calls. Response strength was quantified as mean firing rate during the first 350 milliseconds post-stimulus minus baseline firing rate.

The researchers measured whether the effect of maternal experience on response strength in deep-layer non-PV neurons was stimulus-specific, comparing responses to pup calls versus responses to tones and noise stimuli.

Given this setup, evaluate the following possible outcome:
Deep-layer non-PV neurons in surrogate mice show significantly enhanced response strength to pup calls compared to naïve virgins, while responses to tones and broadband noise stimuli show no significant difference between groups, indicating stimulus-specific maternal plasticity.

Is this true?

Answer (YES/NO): YES